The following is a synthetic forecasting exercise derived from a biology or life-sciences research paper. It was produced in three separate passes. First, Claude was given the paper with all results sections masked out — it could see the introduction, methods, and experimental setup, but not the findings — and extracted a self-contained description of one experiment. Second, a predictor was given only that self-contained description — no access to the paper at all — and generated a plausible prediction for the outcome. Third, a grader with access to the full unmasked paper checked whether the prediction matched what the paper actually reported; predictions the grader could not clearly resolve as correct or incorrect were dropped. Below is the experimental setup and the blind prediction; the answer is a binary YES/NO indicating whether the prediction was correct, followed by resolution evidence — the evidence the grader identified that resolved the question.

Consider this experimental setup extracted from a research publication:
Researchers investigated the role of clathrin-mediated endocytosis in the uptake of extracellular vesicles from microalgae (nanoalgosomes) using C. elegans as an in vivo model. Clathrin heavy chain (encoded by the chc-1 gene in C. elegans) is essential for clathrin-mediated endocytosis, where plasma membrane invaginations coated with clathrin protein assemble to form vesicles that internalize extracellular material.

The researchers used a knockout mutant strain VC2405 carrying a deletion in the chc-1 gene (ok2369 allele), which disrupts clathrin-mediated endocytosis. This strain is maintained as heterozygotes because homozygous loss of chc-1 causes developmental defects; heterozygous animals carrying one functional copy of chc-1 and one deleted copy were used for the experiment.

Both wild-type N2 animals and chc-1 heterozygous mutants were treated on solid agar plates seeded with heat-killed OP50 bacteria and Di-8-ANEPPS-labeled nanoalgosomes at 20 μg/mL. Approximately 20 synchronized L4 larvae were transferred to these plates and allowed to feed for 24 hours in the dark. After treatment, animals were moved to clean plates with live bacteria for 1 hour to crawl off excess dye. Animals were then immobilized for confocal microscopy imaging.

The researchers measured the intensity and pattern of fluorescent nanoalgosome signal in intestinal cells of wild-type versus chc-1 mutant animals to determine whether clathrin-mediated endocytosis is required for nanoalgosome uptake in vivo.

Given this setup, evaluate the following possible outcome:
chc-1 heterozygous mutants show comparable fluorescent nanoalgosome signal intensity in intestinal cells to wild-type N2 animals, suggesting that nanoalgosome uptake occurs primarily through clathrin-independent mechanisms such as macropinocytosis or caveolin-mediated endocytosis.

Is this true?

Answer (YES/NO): NO